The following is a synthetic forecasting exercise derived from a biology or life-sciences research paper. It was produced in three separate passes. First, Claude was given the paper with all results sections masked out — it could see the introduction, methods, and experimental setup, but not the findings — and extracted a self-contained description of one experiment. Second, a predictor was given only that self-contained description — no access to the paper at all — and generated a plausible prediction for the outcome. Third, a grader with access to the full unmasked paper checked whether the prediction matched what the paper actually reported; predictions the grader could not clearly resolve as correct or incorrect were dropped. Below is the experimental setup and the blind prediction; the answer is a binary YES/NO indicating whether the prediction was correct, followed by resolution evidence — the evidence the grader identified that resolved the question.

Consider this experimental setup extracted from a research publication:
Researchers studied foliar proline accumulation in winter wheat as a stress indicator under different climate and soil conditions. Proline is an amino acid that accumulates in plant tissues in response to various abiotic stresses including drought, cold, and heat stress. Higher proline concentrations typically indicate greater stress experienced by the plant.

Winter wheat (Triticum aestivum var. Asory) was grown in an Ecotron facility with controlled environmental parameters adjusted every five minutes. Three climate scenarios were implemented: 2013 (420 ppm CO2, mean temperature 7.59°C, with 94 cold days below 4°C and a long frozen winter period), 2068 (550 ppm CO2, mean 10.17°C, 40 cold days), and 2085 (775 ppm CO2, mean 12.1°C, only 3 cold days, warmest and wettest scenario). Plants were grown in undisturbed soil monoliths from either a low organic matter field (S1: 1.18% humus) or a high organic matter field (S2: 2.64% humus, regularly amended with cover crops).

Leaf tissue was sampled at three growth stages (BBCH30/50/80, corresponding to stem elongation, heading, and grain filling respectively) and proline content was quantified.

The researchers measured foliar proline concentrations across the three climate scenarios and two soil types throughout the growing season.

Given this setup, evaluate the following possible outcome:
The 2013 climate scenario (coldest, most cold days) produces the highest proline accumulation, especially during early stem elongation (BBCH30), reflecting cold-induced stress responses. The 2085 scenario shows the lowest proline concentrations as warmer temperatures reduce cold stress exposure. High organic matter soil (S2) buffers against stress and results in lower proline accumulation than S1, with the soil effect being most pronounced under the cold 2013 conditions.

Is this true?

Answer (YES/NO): NO